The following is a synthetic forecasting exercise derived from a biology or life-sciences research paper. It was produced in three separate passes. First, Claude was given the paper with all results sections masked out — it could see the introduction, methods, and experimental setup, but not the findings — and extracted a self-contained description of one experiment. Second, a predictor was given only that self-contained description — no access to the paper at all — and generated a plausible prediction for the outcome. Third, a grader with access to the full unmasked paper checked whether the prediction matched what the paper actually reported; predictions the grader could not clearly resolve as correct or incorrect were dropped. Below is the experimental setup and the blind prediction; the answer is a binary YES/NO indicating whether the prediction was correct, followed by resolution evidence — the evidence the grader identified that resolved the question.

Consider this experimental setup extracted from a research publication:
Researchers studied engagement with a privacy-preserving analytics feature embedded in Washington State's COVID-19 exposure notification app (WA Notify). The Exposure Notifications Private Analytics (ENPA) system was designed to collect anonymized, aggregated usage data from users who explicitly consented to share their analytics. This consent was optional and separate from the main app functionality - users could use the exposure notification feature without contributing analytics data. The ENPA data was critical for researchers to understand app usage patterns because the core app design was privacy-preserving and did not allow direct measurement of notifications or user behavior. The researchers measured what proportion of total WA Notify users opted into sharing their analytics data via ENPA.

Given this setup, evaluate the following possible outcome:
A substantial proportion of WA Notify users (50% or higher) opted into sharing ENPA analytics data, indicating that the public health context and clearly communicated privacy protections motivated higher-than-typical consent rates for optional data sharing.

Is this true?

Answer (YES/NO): NO